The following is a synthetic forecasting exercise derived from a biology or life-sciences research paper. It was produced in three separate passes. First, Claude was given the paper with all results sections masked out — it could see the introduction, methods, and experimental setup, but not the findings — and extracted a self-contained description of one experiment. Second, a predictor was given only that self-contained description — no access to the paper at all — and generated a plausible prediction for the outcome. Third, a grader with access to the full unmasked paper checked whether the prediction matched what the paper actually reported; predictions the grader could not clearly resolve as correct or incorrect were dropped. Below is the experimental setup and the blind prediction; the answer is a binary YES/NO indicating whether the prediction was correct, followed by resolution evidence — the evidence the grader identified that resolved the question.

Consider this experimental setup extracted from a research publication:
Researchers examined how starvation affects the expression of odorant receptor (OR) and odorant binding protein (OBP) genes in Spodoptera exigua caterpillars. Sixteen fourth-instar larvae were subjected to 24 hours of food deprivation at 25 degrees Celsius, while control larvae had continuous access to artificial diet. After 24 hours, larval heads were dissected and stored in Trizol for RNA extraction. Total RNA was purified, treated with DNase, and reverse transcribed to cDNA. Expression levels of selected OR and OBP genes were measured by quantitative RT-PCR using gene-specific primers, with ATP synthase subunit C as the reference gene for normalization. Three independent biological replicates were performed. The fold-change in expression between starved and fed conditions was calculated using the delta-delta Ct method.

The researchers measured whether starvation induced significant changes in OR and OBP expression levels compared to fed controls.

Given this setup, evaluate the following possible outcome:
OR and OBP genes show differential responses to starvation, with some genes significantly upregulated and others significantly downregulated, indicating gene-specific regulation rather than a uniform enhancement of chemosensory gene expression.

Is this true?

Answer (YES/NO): NO